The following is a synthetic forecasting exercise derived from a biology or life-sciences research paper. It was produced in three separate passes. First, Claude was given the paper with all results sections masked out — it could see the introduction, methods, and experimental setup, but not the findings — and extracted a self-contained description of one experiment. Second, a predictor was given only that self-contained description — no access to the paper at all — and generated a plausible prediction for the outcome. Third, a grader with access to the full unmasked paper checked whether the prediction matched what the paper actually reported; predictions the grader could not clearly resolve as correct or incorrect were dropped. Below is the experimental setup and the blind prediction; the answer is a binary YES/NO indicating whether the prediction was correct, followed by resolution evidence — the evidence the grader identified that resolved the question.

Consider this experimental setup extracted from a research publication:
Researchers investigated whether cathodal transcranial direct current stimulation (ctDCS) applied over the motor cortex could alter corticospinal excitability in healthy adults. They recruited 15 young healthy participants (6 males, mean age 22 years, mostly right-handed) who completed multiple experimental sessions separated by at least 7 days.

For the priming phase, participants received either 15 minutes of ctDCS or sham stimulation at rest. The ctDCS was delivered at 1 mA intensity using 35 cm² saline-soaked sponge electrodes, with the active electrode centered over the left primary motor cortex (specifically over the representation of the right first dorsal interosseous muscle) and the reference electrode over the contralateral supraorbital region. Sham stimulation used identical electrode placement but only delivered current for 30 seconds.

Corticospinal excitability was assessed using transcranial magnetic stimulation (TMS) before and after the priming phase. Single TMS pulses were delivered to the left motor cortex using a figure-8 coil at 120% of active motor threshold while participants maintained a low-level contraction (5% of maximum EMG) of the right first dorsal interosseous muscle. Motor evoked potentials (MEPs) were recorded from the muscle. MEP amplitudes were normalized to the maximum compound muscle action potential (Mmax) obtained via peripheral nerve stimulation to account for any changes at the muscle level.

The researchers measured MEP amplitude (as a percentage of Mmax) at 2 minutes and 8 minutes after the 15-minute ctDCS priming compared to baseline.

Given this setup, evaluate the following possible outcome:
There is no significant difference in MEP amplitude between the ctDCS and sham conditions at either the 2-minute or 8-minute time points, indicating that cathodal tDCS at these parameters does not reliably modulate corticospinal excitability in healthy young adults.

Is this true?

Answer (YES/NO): YES